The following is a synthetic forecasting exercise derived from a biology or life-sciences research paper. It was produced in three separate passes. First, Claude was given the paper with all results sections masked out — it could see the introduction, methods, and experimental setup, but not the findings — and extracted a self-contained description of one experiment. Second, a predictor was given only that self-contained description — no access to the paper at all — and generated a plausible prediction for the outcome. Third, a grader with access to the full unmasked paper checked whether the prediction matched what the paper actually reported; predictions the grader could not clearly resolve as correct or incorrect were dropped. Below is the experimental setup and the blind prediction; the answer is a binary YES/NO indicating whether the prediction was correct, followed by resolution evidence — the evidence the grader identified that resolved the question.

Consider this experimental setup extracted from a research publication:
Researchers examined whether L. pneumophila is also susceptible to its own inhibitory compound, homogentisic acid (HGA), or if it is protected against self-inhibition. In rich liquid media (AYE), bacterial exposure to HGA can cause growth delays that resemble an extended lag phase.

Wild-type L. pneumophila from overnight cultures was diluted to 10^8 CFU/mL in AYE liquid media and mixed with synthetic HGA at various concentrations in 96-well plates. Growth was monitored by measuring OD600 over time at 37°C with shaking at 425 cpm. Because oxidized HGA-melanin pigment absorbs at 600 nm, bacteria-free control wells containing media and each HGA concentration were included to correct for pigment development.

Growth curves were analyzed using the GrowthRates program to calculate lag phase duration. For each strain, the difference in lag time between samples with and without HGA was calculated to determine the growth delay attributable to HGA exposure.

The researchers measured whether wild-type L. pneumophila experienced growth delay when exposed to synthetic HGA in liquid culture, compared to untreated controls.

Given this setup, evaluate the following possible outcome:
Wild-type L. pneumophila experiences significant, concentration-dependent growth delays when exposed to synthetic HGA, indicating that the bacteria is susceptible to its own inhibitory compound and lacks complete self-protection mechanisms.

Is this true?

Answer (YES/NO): YES